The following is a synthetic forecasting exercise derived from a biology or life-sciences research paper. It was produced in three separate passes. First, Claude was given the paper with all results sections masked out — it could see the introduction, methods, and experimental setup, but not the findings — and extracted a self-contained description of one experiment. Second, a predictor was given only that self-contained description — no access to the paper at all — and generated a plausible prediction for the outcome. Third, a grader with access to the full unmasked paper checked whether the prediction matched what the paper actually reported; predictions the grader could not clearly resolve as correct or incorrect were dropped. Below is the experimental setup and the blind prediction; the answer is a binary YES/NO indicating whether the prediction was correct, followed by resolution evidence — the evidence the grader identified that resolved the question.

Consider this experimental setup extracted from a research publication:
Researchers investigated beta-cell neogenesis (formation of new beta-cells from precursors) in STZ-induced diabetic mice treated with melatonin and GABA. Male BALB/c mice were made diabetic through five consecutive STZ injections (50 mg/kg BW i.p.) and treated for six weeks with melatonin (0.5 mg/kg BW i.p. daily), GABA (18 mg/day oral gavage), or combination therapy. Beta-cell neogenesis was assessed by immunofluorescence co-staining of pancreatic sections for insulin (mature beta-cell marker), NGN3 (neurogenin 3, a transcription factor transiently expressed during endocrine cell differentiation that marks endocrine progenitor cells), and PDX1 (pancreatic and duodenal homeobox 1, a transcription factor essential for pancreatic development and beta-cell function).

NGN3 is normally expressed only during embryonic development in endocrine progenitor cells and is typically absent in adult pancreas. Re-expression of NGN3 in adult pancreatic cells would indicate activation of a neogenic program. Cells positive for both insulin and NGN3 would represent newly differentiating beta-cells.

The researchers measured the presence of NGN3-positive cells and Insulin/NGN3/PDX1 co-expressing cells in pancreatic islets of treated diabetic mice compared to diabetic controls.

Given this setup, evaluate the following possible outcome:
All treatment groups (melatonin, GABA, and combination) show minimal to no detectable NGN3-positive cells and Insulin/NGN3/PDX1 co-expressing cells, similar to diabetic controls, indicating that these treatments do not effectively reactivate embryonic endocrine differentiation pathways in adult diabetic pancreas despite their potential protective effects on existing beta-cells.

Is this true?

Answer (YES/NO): YES